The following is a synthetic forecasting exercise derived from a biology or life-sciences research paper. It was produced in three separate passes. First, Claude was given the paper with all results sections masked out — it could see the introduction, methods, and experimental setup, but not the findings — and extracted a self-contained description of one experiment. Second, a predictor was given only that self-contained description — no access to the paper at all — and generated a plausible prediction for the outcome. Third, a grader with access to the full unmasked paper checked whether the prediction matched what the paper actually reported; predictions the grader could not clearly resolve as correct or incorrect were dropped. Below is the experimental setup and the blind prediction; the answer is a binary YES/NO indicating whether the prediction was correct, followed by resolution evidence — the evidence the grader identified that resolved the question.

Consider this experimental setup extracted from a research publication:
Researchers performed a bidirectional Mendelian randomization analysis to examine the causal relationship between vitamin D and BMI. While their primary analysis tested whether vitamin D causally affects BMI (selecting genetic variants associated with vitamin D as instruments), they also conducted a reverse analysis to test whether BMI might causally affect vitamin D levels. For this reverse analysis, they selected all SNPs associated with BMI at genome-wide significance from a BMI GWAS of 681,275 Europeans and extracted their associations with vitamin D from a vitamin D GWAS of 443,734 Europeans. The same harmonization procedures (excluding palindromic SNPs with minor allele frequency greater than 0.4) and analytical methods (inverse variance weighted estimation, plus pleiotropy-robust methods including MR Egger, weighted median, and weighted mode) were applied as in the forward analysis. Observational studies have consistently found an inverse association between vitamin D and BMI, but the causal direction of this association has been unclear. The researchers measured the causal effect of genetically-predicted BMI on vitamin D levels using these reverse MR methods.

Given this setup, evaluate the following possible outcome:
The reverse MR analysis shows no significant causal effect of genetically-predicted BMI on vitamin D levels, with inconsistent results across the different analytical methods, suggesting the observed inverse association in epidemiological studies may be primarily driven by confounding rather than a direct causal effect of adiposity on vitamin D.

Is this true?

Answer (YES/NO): NO